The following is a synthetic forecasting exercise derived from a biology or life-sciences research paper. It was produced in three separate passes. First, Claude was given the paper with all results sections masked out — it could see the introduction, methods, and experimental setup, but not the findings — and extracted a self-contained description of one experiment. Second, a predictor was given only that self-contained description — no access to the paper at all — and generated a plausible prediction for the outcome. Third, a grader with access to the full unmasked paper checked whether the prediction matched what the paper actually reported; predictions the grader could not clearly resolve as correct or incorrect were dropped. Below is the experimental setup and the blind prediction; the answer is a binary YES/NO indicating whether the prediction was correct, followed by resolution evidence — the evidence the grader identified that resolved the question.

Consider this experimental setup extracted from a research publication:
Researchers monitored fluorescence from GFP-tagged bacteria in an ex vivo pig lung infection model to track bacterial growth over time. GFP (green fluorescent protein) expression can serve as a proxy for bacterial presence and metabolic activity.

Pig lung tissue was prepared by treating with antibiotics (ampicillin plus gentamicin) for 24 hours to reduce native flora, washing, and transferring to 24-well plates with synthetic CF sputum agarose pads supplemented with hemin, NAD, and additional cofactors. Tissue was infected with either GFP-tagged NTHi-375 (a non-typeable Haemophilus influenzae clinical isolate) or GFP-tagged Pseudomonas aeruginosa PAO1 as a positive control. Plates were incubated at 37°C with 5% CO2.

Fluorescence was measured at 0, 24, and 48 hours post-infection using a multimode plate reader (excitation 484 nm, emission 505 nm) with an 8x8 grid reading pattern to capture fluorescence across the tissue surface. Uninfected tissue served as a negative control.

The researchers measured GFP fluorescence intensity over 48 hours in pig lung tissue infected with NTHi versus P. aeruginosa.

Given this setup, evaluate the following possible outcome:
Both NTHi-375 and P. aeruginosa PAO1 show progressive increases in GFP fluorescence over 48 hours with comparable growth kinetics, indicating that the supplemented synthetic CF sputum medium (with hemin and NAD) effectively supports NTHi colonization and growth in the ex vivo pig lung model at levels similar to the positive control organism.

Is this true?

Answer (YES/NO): NO